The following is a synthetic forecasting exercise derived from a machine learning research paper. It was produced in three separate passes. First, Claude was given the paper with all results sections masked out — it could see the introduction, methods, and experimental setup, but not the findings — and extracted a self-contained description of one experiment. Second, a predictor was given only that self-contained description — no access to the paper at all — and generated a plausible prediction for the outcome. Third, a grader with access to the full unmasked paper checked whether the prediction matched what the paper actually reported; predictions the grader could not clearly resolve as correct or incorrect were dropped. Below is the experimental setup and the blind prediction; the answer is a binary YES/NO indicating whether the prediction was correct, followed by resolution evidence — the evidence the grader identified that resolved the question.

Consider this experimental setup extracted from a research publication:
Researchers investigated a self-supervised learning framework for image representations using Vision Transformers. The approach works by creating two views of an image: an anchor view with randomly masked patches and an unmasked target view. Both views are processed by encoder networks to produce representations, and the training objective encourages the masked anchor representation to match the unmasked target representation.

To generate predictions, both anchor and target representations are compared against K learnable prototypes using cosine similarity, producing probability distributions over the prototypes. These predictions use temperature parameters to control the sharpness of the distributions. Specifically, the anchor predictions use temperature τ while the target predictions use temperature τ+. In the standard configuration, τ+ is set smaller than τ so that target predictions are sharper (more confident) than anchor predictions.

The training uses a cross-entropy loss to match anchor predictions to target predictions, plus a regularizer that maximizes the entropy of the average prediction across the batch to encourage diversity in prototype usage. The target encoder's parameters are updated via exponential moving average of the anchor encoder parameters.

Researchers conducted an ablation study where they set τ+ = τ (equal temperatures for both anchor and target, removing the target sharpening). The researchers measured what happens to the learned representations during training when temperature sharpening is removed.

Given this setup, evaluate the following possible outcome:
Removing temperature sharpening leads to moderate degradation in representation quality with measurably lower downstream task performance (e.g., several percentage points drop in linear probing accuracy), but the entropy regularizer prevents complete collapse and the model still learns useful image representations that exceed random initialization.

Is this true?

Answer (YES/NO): NO